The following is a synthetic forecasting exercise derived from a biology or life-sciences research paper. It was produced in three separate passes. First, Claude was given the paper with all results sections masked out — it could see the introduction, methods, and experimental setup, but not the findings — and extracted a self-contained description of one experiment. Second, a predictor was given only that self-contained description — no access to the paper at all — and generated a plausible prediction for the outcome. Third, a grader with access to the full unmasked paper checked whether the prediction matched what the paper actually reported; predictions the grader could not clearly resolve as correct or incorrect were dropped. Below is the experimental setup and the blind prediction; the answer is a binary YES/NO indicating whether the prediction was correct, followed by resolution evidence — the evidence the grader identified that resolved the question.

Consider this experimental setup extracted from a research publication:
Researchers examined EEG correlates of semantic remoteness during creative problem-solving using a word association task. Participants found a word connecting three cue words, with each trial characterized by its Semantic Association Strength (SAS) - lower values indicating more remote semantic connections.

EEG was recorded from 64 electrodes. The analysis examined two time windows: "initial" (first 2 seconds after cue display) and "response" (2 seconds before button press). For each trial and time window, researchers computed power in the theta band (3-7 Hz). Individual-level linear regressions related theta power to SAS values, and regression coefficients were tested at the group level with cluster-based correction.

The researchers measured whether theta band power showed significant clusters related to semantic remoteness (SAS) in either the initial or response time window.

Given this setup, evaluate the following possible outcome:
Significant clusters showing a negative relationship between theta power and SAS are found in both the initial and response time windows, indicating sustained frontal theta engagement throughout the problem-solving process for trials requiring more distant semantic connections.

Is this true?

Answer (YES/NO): NO